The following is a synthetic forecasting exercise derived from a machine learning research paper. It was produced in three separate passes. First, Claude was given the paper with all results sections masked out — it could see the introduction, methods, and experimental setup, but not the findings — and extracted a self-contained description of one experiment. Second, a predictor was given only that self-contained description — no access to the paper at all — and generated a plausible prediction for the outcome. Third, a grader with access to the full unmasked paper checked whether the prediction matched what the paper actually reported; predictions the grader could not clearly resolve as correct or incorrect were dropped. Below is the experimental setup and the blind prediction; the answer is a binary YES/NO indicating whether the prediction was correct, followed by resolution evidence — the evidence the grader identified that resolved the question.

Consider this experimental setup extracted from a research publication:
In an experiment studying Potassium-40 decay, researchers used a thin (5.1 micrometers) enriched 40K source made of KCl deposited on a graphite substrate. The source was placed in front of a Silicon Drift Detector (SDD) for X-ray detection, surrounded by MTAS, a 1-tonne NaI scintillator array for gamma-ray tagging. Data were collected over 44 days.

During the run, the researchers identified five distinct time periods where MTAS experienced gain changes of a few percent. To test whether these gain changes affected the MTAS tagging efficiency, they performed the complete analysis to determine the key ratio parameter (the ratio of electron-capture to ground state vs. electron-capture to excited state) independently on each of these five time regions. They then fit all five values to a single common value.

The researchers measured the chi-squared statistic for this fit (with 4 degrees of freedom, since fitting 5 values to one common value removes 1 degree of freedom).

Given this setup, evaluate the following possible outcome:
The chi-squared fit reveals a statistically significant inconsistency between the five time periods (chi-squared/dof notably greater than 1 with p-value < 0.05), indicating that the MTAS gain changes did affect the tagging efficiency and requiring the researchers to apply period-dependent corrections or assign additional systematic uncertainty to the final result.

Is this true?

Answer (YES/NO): NO